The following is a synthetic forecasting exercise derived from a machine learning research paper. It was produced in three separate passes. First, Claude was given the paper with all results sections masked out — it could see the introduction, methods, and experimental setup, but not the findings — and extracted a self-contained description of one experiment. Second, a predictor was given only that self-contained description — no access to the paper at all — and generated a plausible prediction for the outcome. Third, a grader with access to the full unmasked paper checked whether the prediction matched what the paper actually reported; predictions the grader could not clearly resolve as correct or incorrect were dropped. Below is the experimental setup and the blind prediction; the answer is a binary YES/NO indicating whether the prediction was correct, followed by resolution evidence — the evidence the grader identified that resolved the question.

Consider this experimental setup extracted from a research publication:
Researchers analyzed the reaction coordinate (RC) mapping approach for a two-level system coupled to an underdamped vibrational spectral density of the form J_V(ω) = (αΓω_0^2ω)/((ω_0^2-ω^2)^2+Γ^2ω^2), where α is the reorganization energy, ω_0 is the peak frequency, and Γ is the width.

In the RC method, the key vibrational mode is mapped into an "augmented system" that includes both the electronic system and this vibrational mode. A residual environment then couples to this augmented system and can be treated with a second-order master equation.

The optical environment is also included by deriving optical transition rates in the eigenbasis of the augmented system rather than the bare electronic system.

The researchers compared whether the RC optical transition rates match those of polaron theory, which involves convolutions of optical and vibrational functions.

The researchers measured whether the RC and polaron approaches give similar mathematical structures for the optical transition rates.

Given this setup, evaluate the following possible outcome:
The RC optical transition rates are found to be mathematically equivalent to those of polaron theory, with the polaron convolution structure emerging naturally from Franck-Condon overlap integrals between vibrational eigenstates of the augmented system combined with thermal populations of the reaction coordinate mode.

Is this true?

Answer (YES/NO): NO